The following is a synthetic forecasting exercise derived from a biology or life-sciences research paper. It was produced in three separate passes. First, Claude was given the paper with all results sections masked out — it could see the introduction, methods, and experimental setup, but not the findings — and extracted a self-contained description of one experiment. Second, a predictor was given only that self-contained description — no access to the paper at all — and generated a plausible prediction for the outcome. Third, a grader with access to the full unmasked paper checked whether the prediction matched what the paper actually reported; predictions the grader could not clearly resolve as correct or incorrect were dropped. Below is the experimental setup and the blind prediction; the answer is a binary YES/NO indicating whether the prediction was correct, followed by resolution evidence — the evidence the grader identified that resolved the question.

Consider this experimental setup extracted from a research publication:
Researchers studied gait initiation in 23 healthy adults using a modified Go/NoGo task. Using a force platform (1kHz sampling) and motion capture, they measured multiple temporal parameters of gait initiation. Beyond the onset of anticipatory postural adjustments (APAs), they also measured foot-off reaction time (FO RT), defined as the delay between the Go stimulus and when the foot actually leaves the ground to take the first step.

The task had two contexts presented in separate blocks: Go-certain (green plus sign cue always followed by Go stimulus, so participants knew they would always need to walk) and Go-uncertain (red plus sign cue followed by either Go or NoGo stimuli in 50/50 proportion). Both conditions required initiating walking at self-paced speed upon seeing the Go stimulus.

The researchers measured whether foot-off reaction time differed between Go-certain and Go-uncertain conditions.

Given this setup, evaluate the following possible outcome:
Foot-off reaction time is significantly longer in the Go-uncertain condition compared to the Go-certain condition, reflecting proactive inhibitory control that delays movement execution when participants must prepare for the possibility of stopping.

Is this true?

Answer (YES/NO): YES